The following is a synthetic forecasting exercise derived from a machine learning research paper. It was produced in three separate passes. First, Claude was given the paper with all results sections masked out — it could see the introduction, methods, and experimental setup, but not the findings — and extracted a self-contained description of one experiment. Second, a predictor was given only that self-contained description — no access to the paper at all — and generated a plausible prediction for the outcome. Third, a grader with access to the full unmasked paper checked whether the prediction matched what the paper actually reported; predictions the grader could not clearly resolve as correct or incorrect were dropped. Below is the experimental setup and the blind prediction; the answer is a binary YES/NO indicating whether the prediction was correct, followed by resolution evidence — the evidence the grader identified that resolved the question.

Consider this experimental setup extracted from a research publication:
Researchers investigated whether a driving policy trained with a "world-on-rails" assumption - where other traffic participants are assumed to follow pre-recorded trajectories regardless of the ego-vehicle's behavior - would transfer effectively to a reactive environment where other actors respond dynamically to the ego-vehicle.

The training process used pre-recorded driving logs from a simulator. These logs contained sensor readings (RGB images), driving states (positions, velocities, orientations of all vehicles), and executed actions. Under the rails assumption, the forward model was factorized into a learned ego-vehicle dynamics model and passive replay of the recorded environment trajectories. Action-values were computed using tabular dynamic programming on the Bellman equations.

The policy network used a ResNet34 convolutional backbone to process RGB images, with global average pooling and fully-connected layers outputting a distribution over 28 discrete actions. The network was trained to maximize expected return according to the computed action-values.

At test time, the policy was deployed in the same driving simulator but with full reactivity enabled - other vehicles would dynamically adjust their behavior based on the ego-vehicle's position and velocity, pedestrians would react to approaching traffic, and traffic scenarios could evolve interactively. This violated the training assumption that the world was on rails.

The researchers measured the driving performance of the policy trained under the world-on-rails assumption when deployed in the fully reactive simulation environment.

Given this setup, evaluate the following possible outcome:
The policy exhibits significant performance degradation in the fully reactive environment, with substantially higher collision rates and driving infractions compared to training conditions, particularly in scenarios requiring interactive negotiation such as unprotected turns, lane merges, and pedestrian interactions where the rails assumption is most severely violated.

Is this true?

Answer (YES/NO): NO